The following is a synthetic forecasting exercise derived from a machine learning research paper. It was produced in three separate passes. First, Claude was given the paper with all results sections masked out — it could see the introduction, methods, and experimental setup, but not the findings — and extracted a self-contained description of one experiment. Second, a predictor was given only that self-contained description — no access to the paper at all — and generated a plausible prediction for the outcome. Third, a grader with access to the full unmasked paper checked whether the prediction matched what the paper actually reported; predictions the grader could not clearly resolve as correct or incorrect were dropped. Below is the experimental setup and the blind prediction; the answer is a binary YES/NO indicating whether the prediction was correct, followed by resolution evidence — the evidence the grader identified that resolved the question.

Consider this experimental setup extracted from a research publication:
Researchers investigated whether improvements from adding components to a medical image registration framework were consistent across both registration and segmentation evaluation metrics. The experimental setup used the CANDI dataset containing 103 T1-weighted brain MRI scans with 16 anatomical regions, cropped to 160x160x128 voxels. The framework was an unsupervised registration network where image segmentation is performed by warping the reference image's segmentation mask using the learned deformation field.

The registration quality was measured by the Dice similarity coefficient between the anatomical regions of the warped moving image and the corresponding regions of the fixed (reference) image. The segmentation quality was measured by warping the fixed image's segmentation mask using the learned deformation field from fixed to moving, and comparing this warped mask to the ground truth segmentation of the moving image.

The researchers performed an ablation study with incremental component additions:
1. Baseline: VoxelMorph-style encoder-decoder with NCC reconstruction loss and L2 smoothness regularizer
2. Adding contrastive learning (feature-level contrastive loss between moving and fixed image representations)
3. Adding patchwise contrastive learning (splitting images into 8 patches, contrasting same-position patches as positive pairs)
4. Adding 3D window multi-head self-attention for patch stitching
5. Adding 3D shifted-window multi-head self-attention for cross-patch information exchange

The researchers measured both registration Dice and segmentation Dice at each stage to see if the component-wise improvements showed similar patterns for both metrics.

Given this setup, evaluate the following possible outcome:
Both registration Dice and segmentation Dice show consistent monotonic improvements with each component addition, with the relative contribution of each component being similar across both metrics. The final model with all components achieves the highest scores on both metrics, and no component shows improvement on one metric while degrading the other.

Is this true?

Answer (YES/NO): YES